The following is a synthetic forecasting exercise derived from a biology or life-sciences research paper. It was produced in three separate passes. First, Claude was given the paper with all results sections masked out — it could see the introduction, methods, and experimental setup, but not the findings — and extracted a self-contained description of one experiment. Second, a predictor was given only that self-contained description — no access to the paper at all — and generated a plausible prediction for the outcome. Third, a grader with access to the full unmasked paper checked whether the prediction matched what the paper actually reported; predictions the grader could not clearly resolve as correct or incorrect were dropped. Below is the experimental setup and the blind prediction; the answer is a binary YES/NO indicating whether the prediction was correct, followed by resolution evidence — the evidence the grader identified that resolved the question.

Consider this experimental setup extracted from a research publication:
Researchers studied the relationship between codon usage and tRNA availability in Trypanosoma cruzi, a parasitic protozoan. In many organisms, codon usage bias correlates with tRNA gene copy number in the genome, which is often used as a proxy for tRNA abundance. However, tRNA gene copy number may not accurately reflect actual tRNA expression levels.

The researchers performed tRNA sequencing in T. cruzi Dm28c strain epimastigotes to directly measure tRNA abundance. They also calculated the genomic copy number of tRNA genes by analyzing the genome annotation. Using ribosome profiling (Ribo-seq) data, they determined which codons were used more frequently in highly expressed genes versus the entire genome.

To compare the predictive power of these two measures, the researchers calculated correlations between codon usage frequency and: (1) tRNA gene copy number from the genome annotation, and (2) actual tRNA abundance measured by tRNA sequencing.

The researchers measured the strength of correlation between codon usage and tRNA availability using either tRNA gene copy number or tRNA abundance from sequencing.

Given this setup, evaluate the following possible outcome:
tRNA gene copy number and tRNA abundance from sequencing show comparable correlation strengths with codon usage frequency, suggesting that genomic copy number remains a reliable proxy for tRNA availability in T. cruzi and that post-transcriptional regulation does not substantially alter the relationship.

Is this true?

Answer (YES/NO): NO